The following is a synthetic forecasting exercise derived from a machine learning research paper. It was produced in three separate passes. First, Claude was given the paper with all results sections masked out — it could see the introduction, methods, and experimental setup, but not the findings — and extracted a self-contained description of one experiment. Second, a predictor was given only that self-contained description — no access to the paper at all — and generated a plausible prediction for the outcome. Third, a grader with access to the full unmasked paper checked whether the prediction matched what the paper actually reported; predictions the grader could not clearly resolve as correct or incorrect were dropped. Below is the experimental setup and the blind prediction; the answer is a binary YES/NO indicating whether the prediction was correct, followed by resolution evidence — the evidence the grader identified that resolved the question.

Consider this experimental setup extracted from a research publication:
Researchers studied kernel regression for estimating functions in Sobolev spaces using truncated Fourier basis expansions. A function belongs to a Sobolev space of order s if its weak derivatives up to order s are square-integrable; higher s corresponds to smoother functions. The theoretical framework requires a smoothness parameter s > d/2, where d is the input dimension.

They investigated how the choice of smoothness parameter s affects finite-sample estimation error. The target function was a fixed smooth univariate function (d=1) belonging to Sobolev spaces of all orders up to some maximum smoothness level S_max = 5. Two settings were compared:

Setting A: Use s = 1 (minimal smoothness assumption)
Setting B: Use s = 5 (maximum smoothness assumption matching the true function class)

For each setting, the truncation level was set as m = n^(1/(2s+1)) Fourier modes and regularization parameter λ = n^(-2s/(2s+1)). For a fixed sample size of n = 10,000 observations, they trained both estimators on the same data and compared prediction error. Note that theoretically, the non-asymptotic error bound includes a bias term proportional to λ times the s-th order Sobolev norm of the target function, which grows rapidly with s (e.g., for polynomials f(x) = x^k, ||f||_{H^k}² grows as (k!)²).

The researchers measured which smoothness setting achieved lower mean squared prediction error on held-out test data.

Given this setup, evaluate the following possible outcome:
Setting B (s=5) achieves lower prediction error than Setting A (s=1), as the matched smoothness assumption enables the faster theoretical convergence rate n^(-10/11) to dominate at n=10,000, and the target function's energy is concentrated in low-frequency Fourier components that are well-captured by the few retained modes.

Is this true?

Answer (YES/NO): NO